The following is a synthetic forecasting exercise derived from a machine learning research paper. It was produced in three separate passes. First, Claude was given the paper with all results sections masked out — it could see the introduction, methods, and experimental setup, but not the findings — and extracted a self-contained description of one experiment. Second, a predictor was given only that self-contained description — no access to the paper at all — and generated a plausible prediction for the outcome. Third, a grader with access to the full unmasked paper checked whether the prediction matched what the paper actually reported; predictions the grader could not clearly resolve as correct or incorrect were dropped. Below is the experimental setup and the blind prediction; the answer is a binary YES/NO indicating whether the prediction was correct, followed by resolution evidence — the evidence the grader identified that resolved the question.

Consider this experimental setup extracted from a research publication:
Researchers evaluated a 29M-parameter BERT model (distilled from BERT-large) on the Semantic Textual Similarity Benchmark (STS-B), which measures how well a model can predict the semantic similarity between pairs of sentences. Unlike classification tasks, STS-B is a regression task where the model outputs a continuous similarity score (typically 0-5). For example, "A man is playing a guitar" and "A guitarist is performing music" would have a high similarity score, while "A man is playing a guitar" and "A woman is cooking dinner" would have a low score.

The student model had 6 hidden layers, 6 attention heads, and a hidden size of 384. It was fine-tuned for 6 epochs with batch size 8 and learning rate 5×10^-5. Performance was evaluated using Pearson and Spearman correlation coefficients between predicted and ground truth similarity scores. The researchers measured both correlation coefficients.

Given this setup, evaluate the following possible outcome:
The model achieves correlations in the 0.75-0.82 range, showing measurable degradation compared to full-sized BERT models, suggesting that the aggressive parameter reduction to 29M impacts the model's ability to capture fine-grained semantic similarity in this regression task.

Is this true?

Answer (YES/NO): NO